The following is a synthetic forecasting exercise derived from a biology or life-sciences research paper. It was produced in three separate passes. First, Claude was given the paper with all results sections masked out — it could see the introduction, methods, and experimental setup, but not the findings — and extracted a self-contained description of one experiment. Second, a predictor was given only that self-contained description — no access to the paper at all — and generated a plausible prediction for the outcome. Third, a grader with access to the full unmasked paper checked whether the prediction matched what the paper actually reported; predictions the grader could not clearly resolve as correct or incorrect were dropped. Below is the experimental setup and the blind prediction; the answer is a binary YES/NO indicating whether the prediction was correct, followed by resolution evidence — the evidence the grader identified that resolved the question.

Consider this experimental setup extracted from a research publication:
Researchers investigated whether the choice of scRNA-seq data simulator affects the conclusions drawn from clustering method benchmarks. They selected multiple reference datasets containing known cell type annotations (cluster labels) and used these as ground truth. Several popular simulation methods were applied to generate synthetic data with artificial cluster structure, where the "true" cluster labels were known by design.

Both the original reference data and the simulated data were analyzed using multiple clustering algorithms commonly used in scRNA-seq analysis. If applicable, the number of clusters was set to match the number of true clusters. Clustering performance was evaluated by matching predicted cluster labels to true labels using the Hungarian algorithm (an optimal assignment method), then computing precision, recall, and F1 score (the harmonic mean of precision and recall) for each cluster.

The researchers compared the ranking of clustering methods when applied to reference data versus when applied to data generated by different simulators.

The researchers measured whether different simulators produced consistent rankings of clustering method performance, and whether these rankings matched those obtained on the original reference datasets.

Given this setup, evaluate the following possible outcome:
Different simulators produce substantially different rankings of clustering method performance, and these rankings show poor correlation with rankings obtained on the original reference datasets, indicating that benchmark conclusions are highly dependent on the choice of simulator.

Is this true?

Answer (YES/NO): NO